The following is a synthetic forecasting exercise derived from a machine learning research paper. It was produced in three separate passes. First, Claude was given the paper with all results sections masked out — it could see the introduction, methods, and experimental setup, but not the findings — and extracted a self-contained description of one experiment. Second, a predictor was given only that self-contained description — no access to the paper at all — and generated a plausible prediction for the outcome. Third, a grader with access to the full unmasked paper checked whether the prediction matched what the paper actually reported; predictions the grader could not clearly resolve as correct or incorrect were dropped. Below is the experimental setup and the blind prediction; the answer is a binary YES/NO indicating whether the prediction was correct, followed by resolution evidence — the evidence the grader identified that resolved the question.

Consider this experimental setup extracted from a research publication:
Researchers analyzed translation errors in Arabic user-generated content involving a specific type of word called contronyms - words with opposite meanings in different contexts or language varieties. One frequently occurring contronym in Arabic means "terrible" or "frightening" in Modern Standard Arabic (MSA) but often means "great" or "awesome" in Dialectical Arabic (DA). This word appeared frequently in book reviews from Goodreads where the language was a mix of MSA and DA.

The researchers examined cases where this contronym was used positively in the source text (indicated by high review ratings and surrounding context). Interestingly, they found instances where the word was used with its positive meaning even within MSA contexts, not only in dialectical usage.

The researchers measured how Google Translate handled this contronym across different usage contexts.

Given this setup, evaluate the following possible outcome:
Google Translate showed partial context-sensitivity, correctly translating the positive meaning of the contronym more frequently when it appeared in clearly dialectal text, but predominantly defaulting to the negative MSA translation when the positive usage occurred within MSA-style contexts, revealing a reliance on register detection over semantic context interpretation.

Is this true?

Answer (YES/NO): NO